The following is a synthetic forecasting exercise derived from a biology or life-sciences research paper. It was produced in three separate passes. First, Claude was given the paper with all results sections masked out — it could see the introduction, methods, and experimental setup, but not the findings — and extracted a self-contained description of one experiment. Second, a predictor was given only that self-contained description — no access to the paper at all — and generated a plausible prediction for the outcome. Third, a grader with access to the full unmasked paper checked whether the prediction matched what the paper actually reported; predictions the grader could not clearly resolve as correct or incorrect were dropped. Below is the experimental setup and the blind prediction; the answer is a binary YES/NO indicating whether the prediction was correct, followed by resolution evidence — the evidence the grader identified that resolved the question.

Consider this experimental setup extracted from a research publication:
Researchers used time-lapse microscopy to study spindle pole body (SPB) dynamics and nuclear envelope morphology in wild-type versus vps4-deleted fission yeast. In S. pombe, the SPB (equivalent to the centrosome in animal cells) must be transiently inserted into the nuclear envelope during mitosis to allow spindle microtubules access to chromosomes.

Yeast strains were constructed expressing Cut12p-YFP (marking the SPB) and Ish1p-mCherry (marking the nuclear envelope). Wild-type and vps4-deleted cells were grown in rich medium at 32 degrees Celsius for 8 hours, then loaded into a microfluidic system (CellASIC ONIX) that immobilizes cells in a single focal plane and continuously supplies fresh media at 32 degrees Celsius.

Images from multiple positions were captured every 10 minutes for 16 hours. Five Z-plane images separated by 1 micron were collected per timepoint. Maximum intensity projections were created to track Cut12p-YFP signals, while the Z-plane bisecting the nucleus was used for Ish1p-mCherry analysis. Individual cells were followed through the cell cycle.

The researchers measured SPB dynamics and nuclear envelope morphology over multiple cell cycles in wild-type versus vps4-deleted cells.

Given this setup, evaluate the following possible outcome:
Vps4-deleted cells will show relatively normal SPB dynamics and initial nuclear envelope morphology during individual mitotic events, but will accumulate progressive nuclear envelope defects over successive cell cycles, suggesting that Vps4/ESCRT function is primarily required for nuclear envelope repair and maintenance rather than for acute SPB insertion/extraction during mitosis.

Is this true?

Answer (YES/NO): NO